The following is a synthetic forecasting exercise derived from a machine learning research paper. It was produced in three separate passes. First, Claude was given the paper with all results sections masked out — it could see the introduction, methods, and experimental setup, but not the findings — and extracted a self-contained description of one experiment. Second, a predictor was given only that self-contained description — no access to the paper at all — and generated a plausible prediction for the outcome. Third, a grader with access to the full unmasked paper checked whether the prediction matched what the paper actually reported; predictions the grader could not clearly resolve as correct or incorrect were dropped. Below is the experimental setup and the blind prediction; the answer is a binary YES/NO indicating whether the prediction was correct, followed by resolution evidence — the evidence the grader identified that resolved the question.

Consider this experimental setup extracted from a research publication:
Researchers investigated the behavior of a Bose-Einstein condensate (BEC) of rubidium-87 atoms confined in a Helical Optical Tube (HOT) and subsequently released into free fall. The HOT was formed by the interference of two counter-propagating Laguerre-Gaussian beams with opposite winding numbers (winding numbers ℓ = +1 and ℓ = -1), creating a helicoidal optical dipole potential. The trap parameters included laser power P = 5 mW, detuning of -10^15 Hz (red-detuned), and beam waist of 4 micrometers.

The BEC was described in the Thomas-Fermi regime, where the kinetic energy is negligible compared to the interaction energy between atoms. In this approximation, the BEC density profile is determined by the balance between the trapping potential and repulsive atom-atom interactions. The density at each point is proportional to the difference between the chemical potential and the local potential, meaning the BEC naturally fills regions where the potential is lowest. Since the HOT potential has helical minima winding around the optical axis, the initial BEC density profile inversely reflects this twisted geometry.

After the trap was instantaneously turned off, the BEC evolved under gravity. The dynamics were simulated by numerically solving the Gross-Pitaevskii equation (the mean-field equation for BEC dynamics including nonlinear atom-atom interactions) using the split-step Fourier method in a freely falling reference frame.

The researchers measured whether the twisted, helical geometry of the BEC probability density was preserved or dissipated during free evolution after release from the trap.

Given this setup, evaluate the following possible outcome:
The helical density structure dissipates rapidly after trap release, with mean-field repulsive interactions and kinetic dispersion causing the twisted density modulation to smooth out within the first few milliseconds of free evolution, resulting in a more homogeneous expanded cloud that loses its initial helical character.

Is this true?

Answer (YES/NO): NO